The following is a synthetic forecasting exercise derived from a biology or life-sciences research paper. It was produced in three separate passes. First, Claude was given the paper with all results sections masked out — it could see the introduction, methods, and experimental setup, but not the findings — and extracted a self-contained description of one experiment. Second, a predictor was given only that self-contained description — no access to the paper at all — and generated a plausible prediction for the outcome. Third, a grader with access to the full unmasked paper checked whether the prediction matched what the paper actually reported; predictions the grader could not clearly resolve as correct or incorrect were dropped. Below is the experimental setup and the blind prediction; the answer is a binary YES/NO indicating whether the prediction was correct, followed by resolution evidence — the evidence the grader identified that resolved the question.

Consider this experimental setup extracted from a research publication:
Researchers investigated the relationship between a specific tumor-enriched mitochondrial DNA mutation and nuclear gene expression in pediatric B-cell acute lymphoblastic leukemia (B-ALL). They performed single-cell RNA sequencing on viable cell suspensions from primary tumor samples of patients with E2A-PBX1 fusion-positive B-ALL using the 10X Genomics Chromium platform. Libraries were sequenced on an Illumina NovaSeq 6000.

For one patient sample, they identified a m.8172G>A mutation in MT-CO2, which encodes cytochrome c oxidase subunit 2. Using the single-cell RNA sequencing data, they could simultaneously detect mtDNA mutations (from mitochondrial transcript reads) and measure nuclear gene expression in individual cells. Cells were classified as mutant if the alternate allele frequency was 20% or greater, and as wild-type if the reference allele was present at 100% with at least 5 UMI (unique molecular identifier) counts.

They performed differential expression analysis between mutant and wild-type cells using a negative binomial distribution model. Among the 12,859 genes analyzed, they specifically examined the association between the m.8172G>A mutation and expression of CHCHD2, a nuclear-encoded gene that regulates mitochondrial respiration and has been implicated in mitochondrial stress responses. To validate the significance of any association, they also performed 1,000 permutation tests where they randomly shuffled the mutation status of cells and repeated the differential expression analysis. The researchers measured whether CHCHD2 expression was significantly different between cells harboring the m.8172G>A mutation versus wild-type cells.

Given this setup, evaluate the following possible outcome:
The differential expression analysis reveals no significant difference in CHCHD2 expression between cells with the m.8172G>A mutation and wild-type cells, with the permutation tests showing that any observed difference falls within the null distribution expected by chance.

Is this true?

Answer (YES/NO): NO